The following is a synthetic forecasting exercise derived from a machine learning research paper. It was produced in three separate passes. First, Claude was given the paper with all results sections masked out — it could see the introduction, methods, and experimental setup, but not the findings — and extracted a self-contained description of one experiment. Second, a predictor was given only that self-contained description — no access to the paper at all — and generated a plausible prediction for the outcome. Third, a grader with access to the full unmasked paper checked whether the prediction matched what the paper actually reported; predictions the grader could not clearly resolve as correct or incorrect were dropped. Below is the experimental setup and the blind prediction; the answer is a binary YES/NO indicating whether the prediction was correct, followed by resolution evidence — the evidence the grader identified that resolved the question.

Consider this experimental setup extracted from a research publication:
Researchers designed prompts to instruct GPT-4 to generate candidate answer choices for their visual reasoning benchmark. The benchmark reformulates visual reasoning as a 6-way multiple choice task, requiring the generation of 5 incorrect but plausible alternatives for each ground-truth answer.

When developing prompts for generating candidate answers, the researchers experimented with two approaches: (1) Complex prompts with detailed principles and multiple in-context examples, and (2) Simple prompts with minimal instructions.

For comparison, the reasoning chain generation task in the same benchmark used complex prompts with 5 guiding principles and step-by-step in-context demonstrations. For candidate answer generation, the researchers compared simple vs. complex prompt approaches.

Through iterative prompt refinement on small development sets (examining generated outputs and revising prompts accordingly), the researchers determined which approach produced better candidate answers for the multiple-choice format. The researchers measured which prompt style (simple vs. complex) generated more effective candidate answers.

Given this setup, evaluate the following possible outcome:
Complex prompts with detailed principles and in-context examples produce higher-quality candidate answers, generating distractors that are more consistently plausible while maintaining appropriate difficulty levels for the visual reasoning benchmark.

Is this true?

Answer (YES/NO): NO